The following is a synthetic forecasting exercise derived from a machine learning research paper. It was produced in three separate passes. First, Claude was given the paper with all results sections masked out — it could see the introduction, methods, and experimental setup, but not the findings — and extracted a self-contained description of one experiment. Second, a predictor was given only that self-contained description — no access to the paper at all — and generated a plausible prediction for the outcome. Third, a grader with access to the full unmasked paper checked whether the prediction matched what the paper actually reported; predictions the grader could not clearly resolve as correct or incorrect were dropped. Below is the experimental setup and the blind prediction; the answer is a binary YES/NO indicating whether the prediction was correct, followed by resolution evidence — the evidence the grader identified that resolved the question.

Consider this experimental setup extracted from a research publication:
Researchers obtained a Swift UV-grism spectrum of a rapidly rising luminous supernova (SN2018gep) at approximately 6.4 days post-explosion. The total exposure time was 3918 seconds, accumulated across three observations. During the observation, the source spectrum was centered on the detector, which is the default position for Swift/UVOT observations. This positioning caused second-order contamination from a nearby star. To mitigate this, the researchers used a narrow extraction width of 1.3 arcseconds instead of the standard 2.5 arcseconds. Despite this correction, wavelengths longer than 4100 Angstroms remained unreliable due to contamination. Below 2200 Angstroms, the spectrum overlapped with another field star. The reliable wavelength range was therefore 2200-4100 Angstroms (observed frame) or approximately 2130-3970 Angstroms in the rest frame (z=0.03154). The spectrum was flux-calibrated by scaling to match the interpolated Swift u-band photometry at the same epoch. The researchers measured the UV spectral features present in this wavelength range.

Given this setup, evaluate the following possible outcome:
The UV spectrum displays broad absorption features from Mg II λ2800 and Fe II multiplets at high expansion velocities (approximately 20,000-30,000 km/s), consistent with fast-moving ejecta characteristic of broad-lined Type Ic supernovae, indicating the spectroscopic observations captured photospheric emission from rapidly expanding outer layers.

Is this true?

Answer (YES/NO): NO